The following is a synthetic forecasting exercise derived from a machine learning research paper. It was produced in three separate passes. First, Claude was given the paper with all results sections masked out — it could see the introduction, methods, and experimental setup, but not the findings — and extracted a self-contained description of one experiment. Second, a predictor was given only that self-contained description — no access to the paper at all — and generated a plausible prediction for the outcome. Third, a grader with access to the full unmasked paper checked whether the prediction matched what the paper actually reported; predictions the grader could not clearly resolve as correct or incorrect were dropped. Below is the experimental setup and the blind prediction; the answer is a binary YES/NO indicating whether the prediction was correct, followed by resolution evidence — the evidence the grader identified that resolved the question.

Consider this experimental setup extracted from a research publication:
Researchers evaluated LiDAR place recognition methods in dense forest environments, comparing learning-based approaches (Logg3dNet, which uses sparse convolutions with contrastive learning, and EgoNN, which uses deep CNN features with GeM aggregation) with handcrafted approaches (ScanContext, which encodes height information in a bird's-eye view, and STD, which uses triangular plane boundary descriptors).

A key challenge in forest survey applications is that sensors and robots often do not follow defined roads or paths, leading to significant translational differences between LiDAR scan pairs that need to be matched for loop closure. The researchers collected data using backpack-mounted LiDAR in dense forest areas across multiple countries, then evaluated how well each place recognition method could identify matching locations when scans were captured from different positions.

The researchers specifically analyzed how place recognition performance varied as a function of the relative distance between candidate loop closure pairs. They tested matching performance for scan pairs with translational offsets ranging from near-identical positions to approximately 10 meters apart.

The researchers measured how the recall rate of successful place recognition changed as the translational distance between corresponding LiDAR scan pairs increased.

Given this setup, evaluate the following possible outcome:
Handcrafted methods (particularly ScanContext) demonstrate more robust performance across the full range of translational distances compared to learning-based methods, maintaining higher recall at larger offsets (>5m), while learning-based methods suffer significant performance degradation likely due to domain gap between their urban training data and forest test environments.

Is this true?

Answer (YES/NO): NO